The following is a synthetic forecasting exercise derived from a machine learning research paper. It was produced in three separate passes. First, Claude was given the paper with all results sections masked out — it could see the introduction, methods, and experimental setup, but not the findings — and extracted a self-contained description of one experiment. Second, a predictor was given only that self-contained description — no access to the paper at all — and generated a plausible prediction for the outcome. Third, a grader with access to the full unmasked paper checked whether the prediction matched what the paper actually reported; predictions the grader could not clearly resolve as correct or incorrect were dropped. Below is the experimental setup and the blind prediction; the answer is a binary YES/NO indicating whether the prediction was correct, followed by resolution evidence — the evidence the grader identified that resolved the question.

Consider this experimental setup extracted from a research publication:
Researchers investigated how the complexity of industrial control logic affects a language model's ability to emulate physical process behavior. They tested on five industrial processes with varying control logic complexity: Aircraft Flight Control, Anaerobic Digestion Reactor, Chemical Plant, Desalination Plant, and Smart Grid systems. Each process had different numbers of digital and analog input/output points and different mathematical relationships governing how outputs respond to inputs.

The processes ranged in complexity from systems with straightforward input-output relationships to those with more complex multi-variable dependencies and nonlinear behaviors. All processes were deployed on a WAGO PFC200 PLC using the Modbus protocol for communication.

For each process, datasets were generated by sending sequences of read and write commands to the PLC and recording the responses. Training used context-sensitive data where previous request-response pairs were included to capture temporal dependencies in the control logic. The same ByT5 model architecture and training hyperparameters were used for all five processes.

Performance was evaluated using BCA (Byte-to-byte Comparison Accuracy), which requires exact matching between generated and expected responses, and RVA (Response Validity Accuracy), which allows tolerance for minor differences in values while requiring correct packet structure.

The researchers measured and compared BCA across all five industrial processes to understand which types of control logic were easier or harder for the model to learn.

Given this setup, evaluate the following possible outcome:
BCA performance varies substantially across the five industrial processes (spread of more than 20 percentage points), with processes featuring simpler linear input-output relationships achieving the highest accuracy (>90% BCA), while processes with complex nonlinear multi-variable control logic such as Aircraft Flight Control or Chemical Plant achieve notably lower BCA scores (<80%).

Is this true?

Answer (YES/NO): NO